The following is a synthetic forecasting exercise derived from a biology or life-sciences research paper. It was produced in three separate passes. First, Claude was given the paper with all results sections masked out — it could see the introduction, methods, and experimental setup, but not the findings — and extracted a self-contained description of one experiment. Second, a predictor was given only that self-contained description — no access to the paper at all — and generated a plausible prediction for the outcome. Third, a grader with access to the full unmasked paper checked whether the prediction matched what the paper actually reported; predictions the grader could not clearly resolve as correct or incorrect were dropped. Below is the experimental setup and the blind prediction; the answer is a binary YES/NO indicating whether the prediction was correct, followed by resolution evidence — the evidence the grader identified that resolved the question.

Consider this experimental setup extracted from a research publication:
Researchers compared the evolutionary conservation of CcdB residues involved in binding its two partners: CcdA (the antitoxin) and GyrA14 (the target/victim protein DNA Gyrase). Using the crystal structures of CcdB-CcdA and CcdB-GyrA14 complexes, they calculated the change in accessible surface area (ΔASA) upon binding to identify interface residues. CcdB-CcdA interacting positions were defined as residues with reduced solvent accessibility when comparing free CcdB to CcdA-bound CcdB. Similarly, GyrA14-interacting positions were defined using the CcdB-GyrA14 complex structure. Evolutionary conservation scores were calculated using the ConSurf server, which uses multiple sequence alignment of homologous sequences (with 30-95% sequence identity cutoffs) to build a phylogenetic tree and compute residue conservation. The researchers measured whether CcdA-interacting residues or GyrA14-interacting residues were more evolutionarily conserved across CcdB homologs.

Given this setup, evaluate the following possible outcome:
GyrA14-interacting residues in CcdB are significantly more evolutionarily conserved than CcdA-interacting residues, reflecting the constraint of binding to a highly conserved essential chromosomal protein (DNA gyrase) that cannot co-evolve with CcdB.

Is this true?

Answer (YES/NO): YES